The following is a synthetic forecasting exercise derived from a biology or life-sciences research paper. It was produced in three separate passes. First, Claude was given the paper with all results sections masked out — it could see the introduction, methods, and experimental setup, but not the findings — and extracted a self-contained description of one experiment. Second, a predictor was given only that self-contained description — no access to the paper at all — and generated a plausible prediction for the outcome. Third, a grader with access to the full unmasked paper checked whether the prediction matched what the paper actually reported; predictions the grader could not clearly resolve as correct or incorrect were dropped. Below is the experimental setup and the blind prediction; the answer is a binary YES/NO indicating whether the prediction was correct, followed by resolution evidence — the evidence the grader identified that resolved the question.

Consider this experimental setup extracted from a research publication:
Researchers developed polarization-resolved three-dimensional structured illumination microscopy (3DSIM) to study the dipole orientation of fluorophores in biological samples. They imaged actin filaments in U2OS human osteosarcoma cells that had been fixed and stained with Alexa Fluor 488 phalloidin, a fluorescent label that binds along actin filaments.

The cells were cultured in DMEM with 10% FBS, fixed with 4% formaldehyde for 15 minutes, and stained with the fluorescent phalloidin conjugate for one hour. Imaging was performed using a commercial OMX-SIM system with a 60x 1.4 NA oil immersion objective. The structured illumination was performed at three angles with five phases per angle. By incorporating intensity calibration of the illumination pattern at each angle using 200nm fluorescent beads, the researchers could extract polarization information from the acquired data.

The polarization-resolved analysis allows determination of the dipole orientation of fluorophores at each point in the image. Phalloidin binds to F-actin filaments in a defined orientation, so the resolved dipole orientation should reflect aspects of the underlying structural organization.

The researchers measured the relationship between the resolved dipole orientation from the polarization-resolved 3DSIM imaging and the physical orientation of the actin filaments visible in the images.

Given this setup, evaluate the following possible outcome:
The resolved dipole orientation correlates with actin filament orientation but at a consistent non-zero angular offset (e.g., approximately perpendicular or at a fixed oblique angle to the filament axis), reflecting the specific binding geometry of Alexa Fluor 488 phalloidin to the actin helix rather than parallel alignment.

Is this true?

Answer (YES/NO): NO